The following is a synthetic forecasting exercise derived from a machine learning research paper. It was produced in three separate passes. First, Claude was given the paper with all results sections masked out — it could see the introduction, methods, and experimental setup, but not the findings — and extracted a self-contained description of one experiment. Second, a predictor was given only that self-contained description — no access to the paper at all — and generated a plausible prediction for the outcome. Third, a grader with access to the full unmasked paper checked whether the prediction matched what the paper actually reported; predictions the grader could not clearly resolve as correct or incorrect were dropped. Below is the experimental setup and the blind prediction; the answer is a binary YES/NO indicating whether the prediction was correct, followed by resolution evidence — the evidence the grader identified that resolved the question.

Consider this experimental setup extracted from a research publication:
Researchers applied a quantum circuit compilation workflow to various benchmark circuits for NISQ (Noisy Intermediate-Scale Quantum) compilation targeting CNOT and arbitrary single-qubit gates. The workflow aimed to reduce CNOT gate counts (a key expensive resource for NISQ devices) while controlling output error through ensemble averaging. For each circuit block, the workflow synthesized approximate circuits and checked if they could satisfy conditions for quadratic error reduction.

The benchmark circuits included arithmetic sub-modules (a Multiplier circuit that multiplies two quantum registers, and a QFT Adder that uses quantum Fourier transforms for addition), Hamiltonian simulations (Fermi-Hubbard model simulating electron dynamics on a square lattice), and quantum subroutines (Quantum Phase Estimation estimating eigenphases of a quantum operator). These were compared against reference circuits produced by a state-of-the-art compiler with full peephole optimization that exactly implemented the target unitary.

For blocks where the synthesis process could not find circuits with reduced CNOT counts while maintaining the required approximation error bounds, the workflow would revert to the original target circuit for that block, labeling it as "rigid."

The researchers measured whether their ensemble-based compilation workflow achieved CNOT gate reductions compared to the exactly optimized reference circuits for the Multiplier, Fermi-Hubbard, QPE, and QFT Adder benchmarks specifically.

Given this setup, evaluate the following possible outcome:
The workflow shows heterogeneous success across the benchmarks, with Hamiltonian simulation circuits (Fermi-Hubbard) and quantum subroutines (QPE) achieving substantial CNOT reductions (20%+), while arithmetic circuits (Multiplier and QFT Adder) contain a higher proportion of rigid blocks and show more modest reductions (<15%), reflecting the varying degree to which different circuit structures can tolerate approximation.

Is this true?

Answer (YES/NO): NO